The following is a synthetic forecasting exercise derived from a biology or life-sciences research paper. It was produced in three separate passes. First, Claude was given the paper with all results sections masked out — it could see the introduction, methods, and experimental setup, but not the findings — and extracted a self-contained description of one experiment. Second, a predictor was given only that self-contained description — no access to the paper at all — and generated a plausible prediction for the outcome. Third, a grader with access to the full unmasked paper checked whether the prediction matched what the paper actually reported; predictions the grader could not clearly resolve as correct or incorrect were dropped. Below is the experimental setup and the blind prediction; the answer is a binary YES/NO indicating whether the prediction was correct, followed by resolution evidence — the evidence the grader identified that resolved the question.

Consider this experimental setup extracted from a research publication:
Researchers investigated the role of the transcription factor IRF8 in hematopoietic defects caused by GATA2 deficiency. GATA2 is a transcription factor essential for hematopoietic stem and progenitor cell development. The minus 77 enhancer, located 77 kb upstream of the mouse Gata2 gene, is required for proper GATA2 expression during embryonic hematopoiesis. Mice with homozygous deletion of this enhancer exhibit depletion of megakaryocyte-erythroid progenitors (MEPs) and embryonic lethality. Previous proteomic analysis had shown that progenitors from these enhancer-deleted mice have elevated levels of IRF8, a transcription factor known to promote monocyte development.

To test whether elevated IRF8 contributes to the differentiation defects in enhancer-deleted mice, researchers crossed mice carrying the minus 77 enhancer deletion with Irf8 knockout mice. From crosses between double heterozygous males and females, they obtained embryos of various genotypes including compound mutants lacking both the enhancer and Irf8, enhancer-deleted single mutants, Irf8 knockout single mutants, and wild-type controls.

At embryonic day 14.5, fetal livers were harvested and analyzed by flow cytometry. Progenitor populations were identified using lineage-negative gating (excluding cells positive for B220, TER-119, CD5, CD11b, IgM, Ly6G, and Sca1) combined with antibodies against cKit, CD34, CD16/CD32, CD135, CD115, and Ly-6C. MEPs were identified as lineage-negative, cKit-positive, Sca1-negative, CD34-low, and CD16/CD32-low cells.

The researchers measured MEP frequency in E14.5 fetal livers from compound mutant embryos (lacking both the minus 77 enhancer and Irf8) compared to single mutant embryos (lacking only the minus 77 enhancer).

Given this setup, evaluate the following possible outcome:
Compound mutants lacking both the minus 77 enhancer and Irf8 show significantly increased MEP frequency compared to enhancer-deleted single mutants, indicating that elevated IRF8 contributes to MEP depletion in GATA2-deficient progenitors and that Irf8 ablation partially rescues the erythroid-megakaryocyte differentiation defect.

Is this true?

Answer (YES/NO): NO